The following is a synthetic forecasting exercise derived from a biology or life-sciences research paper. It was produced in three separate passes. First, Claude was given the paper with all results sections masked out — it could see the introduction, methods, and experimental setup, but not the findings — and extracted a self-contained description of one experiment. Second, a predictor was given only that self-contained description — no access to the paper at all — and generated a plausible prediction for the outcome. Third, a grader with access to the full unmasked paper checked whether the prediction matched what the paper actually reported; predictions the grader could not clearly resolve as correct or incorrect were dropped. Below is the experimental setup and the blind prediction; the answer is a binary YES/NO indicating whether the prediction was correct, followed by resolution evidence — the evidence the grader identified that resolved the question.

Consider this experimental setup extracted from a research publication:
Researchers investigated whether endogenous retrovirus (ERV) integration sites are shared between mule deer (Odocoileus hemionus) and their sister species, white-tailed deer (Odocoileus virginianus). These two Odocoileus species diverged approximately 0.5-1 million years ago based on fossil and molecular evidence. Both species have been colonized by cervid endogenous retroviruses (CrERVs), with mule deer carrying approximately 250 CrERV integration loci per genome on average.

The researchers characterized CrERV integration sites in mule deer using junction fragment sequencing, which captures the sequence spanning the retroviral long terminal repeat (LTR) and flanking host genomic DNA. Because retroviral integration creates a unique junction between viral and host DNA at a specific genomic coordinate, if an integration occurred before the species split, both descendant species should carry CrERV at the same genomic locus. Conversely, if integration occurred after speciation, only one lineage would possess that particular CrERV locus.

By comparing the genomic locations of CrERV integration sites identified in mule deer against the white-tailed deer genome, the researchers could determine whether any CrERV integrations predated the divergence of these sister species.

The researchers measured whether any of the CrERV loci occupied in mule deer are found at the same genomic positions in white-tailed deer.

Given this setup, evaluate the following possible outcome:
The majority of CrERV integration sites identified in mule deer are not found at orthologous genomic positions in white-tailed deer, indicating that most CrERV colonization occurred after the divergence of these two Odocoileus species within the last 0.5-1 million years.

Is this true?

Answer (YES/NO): YES